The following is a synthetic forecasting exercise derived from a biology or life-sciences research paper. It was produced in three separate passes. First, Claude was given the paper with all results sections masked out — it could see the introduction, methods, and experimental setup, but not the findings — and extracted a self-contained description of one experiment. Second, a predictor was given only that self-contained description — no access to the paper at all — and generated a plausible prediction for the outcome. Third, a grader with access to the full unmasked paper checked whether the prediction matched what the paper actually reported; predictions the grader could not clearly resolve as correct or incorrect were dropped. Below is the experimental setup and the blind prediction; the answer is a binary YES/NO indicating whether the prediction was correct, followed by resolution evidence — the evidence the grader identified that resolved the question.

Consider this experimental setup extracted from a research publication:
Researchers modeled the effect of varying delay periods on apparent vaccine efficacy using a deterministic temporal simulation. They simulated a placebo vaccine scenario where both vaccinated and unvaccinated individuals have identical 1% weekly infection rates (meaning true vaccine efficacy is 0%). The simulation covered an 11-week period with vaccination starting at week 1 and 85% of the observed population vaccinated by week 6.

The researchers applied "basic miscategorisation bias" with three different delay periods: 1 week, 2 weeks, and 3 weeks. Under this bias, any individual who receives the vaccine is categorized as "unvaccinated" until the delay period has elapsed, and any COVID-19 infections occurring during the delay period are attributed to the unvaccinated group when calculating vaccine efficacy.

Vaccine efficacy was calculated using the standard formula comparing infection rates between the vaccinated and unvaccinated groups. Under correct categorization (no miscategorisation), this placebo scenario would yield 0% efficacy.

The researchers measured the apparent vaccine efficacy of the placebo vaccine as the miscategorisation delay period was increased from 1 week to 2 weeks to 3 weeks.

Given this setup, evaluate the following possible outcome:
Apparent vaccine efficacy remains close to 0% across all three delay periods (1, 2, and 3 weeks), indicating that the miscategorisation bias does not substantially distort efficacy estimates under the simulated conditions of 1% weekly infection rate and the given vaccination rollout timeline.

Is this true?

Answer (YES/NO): NO